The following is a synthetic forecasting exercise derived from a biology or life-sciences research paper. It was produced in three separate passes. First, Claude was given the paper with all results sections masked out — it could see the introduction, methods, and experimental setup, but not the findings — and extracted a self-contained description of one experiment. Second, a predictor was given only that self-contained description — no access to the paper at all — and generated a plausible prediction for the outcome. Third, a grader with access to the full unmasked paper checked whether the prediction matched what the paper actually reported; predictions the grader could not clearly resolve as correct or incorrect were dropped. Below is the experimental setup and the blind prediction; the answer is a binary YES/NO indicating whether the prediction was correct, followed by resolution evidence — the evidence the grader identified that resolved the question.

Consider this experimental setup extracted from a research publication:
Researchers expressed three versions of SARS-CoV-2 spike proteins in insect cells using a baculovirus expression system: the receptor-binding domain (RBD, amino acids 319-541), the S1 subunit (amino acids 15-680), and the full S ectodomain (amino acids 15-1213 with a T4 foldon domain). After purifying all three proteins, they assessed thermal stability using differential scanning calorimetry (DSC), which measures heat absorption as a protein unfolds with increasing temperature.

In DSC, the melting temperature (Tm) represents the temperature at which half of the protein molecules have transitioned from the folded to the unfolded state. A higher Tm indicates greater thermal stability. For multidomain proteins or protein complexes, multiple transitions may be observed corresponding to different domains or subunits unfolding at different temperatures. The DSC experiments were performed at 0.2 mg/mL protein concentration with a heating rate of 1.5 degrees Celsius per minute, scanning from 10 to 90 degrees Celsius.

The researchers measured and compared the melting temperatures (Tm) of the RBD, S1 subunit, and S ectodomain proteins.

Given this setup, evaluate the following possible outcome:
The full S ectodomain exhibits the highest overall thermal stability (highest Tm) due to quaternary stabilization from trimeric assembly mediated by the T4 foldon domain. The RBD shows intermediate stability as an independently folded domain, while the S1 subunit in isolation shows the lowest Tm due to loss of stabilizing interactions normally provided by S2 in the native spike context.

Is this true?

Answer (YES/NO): NO